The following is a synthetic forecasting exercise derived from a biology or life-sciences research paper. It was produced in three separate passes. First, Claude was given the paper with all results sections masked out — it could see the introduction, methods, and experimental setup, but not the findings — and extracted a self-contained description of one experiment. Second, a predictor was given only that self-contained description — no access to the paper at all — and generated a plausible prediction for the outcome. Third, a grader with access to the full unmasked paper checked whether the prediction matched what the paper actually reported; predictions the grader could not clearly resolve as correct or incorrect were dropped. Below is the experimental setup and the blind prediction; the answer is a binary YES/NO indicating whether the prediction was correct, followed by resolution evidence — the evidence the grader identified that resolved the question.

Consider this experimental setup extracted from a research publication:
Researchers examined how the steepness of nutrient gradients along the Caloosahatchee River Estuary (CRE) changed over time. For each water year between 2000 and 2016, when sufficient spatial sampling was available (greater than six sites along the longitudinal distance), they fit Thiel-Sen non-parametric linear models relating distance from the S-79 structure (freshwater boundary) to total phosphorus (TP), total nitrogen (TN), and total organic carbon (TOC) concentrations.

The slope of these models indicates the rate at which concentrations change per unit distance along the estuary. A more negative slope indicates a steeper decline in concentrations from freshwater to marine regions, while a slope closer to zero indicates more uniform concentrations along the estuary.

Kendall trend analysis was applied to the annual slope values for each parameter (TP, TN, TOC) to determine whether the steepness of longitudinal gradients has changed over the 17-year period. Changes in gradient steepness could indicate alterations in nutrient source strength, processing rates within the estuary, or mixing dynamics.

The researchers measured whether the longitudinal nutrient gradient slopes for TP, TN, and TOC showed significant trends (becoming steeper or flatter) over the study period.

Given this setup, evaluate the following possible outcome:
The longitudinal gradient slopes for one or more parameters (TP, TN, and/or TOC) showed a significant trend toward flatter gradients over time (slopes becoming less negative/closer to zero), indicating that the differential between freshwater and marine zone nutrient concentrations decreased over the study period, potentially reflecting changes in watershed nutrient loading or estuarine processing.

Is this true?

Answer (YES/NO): YES